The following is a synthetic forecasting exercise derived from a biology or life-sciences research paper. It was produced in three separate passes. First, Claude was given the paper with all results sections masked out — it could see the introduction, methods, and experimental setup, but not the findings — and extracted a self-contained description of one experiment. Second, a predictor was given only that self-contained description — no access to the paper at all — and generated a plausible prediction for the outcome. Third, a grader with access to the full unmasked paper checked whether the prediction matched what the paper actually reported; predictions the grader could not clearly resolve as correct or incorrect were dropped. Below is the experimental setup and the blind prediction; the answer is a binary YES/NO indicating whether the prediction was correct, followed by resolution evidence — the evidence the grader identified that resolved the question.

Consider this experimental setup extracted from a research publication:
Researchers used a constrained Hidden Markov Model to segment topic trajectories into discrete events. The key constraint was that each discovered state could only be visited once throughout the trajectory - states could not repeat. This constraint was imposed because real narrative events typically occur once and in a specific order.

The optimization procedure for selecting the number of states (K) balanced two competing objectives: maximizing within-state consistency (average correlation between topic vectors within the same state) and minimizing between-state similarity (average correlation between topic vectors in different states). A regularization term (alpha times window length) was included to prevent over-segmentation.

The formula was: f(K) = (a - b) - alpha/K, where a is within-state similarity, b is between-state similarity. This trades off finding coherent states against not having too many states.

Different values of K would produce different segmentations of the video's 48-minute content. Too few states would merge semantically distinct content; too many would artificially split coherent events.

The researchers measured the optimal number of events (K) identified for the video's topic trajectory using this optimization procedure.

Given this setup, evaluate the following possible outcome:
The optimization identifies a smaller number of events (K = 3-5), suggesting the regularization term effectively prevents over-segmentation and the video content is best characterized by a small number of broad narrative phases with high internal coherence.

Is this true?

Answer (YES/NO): NO